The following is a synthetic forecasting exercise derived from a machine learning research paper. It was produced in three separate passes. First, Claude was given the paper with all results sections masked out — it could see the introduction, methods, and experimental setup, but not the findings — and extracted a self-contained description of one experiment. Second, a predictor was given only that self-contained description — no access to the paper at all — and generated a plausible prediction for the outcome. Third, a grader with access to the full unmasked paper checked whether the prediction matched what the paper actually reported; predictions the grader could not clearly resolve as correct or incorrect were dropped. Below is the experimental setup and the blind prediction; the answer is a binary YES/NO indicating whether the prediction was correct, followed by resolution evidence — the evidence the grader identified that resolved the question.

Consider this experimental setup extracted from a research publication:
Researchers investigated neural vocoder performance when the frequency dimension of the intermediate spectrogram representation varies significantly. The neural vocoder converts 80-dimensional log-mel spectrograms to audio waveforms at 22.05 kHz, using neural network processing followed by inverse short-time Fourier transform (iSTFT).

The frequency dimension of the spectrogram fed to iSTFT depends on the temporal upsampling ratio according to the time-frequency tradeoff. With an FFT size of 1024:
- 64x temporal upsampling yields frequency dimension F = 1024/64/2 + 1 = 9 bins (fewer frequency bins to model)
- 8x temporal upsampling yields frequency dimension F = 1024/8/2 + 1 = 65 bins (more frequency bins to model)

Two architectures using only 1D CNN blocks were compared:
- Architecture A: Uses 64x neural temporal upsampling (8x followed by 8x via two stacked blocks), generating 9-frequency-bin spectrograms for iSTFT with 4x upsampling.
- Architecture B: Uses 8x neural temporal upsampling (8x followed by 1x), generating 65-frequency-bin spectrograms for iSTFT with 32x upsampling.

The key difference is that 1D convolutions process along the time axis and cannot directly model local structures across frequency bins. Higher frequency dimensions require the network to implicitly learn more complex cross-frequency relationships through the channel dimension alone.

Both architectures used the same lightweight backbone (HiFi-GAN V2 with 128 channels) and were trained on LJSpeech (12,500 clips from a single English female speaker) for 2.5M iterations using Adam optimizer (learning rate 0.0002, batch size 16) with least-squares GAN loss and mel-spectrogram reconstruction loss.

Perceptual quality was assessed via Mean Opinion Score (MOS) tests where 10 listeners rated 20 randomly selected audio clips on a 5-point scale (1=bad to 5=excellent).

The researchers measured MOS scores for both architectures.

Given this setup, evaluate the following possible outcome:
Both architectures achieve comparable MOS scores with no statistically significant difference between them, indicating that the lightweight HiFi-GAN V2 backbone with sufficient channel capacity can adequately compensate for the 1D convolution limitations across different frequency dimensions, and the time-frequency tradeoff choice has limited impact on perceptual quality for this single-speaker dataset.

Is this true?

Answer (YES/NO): NO